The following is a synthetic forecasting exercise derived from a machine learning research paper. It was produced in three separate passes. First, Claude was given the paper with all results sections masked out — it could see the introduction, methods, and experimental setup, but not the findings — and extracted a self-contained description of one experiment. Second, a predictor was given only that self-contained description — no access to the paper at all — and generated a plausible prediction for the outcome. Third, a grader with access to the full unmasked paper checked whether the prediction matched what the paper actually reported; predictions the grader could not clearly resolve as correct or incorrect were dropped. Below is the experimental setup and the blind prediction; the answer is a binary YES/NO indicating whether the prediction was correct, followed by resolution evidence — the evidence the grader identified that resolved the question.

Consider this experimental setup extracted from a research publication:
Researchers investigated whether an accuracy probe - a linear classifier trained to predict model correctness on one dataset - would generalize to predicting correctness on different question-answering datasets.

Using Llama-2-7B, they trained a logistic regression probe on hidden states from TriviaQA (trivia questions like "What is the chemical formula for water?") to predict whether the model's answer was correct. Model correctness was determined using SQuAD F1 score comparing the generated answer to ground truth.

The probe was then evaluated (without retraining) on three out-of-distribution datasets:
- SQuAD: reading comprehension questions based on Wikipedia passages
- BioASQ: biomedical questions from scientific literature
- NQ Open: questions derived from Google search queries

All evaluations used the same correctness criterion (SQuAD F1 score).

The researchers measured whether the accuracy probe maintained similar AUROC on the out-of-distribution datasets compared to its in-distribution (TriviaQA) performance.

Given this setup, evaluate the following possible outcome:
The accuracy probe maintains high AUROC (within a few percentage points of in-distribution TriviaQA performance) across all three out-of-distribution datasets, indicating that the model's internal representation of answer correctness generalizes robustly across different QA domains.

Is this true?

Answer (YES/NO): NO